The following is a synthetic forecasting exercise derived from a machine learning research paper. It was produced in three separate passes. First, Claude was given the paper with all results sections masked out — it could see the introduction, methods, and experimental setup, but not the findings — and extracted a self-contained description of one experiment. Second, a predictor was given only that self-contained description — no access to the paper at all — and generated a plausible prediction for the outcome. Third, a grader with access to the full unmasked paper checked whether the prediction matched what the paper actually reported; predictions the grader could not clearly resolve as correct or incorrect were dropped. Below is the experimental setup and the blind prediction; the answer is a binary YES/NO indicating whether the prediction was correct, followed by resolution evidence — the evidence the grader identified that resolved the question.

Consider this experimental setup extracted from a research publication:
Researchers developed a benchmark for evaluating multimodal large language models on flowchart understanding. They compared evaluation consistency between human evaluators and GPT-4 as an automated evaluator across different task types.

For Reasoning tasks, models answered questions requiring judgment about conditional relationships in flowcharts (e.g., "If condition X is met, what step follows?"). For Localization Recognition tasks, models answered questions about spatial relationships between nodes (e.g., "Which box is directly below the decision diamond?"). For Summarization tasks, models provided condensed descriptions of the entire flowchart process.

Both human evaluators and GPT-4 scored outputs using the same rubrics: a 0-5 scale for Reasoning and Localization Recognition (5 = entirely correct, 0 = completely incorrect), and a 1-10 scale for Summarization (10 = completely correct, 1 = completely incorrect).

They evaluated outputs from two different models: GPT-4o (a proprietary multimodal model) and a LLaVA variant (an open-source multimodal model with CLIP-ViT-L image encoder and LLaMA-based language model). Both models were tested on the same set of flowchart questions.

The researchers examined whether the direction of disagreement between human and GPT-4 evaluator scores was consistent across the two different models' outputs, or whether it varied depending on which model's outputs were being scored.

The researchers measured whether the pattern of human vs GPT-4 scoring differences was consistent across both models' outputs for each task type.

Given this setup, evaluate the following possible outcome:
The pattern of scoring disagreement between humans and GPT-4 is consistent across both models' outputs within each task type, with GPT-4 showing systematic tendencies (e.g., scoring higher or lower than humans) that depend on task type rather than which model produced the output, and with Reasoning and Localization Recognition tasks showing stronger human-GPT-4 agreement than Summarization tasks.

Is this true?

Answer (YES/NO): YES